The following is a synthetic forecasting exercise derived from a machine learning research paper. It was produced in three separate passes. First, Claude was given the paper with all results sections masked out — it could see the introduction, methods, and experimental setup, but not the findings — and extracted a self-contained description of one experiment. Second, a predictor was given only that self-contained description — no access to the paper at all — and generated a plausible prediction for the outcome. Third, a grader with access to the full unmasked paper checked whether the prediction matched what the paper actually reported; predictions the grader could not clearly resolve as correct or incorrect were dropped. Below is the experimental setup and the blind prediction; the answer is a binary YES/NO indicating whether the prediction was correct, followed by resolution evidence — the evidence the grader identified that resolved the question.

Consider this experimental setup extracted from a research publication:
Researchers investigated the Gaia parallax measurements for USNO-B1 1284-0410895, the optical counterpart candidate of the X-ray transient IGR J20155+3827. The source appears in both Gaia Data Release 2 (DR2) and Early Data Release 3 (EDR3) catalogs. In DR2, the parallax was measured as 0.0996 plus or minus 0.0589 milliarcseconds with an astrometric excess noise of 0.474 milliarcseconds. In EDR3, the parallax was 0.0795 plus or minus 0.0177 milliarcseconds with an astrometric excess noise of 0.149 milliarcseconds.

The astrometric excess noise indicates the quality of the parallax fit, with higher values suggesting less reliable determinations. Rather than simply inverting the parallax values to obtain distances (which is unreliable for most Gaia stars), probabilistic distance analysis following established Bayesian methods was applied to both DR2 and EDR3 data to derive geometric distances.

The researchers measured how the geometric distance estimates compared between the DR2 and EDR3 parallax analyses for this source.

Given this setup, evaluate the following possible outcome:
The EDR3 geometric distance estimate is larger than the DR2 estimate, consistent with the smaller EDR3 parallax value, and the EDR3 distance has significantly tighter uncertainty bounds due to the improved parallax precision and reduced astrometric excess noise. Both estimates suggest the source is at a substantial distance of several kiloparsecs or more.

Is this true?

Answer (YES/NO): YES